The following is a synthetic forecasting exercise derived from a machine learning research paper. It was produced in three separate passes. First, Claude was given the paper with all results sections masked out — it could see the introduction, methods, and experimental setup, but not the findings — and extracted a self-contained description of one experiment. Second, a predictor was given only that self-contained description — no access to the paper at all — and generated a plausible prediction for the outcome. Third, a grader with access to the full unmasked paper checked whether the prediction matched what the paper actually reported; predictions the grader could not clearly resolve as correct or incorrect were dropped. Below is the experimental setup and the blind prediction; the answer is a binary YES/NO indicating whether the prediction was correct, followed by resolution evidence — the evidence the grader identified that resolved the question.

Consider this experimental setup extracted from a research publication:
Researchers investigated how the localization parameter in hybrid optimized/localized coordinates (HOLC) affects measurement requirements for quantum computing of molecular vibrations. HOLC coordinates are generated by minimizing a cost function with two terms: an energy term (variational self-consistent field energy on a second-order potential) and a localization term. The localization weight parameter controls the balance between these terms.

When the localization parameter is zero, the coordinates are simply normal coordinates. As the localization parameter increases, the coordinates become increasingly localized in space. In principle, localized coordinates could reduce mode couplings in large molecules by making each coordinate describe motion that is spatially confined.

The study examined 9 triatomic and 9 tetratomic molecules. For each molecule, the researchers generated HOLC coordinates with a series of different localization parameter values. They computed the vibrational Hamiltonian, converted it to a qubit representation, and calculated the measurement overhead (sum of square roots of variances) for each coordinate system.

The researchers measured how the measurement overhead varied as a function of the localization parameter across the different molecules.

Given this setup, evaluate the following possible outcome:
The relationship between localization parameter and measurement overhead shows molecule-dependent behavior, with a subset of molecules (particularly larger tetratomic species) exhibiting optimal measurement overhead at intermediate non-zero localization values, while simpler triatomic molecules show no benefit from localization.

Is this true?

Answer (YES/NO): NO